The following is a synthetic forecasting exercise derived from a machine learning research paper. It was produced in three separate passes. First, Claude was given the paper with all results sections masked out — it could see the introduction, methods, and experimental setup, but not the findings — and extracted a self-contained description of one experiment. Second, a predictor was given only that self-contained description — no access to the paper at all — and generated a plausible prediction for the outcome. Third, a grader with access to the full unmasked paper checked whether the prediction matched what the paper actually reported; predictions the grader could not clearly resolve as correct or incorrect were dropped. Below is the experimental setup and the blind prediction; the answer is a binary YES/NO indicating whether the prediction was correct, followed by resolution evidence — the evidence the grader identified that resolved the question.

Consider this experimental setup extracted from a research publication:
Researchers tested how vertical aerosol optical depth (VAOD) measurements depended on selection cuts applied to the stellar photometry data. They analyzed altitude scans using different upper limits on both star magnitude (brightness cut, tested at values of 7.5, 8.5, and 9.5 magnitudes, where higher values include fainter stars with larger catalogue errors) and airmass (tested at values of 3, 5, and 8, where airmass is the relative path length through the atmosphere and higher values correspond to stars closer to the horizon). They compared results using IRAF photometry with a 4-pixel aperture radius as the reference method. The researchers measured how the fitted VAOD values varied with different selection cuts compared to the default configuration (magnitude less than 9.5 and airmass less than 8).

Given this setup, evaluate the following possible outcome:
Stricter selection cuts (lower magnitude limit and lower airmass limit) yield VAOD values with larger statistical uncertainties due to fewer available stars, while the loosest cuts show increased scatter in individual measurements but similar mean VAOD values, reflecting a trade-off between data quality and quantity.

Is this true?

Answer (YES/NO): NO